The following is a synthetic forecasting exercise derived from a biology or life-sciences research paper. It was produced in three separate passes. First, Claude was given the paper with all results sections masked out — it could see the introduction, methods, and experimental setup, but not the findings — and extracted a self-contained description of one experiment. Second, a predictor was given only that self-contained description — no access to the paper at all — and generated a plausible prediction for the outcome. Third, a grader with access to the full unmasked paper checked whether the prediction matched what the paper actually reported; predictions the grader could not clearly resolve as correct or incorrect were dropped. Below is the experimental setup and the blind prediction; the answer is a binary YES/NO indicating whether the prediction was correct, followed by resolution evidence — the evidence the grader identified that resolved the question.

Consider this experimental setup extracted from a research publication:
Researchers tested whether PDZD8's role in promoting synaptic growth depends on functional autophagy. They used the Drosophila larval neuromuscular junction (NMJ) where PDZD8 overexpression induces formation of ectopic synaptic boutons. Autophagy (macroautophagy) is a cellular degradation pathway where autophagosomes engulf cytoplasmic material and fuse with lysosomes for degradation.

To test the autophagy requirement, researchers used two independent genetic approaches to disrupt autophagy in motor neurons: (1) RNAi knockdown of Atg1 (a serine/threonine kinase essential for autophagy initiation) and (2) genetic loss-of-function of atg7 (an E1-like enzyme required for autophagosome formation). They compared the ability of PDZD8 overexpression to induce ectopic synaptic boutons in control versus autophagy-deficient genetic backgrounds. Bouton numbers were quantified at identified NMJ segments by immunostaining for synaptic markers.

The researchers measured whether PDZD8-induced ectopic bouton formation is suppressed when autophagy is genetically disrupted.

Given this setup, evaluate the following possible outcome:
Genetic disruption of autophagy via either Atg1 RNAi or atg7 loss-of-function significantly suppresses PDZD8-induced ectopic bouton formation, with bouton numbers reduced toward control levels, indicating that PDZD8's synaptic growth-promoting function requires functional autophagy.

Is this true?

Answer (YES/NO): NO